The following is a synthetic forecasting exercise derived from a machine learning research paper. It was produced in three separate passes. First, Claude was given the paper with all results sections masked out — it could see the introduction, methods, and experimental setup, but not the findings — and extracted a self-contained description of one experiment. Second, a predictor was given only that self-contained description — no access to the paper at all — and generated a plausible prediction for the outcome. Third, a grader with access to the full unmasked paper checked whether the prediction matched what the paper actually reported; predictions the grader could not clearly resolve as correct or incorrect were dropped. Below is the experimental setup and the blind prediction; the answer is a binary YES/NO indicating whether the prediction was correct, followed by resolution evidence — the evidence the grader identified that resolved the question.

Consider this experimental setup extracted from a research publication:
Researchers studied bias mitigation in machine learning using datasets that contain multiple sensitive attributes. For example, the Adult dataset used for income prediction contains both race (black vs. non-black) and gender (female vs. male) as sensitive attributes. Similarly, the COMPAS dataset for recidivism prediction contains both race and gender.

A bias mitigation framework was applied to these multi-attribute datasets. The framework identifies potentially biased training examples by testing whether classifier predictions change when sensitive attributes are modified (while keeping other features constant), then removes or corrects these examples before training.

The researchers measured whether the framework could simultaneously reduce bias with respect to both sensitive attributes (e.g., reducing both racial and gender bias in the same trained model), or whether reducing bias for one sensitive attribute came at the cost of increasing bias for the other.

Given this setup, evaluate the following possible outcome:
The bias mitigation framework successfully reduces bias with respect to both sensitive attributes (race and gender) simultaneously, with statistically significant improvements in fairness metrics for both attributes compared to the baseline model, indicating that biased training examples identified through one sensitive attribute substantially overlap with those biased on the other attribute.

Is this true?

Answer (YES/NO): NO